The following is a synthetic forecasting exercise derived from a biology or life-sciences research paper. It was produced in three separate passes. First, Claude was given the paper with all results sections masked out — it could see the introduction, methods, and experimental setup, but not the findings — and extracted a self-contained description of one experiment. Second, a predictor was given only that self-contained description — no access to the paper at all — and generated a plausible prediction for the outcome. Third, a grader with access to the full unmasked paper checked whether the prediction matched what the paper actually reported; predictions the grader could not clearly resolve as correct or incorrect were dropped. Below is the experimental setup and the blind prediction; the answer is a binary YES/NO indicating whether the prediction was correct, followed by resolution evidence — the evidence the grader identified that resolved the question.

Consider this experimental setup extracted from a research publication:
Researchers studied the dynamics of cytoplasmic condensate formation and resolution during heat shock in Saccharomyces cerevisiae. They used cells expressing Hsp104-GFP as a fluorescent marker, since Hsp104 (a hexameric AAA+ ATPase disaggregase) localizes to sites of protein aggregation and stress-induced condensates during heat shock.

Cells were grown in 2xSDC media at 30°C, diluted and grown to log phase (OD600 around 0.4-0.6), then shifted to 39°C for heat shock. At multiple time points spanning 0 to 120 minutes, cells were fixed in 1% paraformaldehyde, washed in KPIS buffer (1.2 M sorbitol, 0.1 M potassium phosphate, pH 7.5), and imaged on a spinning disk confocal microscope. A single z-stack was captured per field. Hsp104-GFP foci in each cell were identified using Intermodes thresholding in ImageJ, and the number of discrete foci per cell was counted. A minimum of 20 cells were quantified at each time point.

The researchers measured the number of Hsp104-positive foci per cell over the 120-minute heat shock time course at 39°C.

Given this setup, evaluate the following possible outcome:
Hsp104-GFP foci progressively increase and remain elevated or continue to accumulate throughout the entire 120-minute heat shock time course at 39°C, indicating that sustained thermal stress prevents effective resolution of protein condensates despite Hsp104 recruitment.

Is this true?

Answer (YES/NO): NO